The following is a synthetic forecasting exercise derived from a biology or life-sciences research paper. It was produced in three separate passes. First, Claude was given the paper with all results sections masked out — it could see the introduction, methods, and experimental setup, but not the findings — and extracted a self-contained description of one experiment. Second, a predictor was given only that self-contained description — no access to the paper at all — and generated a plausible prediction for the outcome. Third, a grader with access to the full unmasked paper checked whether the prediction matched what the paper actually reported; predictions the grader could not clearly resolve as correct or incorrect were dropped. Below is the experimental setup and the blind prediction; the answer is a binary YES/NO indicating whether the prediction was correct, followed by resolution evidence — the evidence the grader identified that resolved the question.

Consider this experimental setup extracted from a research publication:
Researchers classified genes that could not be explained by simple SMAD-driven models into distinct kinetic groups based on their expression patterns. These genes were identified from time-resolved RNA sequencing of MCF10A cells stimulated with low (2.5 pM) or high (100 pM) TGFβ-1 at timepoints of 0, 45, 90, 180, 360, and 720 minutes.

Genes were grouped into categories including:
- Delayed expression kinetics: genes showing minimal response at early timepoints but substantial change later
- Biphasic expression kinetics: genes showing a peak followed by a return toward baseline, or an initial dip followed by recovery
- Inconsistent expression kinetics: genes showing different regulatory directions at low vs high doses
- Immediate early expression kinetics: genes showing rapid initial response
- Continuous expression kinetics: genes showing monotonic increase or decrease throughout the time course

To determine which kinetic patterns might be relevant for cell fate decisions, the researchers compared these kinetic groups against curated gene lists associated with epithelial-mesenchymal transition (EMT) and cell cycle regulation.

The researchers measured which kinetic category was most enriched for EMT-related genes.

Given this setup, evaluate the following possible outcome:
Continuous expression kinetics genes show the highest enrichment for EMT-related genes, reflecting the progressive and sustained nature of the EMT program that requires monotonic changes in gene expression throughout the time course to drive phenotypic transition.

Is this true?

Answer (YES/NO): NO